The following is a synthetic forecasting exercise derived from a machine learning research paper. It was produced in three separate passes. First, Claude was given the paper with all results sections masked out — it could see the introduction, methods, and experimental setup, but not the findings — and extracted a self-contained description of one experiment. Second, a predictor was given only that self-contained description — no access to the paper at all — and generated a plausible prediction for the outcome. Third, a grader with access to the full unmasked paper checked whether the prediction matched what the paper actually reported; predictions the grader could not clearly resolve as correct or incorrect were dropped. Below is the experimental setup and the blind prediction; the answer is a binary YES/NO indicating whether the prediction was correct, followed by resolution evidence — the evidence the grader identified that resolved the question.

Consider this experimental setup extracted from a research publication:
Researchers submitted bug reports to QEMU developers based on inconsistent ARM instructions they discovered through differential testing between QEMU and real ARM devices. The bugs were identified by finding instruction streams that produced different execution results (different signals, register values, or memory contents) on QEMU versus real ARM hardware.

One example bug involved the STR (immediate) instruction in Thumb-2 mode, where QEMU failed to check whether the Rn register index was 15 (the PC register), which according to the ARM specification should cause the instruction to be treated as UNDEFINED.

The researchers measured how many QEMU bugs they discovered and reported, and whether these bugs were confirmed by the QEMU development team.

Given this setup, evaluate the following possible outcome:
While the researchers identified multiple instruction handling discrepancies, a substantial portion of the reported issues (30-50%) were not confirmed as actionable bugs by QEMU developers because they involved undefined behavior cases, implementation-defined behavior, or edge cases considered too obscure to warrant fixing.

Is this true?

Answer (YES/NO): NO